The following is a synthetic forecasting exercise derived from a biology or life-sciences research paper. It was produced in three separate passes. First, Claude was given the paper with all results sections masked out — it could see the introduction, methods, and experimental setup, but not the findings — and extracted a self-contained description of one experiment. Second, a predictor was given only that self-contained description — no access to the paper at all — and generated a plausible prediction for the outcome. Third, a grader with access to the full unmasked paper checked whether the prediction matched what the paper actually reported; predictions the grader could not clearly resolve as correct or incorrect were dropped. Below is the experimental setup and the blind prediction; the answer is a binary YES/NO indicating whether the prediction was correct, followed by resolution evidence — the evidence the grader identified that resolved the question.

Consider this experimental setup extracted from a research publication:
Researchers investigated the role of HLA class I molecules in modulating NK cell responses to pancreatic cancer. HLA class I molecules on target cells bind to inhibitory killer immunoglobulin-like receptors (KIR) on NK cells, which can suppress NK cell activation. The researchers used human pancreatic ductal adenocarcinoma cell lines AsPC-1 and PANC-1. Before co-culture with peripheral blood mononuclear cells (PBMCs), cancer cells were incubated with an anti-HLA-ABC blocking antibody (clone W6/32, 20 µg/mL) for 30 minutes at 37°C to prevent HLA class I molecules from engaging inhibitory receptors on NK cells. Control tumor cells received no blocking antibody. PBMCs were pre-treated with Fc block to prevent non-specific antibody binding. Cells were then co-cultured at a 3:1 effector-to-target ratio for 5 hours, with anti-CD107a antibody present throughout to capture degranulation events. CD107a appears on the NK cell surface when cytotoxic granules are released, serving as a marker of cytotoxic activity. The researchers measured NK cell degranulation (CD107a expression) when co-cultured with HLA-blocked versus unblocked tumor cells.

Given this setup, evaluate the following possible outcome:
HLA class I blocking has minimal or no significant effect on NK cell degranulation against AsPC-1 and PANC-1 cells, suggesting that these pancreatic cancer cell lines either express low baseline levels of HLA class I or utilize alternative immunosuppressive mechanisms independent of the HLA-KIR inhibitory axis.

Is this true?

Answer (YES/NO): NO